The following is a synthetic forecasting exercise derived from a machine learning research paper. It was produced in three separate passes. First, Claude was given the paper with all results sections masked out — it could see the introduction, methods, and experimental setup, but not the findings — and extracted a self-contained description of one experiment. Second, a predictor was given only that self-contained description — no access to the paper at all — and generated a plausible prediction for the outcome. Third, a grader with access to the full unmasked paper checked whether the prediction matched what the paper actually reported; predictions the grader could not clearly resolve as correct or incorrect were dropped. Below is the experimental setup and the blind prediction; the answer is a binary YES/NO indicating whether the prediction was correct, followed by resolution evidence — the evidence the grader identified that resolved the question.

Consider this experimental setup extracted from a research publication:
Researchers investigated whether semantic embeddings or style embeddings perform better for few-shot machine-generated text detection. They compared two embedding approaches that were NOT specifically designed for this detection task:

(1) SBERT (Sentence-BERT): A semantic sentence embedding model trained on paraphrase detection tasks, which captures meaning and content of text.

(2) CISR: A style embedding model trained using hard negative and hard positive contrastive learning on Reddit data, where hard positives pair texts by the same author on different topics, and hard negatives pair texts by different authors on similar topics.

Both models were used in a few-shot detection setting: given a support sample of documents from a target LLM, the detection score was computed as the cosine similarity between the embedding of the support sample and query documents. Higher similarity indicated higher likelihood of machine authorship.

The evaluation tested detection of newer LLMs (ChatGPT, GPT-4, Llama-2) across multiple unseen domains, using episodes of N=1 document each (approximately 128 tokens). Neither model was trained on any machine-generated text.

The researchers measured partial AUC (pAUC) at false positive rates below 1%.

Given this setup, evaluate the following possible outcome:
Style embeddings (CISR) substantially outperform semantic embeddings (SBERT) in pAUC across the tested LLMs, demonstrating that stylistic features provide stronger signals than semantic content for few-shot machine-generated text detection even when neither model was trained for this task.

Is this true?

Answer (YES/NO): YES